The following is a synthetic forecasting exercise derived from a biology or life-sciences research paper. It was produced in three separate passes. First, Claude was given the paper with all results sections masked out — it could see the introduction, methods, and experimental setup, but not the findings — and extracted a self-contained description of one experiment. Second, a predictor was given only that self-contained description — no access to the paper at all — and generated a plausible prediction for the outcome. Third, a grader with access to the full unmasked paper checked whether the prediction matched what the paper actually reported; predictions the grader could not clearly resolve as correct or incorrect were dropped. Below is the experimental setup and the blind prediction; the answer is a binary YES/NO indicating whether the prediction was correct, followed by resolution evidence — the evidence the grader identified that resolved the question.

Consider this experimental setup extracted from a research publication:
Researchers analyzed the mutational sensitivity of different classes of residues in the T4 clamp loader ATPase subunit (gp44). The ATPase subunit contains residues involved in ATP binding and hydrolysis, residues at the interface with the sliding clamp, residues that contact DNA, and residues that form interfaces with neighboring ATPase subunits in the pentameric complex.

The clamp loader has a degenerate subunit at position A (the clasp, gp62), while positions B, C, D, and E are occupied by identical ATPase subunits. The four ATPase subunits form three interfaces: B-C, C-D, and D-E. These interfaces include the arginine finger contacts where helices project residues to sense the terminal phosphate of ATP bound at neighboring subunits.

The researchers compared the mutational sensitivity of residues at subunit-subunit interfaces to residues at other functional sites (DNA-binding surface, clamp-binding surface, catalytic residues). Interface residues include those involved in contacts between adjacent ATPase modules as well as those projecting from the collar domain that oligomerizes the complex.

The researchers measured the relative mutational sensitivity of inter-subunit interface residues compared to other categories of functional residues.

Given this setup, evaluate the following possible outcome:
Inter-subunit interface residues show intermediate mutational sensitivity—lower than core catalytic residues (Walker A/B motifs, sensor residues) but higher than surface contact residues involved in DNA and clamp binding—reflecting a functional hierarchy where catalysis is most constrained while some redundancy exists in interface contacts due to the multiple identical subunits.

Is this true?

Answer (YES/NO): NO